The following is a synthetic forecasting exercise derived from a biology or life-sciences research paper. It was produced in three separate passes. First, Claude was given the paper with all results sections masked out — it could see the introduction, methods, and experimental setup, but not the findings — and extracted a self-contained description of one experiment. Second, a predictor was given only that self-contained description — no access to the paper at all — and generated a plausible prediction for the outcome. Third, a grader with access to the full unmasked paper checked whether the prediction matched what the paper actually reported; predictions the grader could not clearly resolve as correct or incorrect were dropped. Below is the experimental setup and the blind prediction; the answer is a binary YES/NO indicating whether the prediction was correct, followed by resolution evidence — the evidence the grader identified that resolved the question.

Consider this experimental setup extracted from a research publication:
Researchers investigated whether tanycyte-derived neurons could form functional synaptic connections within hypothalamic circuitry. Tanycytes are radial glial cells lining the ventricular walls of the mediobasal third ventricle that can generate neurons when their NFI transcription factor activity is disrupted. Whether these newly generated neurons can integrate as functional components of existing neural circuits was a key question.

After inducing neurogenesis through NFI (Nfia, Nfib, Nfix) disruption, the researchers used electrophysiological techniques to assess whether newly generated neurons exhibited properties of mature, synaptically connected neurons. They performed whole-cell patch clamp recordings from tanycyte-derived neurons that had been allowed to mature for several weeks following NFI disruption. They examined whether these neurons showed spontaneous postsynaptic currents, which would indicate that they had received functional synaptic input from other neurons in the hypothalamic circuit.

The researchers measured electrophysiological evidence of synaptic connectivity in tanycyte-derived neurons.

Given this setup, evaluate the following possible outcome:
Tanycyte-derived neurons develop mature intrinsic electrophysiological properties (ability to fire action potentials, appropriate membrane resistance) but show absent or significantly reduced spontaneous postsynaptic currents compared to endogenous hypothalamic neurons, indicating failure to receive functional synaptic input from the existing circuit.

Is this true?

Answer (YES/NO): NO